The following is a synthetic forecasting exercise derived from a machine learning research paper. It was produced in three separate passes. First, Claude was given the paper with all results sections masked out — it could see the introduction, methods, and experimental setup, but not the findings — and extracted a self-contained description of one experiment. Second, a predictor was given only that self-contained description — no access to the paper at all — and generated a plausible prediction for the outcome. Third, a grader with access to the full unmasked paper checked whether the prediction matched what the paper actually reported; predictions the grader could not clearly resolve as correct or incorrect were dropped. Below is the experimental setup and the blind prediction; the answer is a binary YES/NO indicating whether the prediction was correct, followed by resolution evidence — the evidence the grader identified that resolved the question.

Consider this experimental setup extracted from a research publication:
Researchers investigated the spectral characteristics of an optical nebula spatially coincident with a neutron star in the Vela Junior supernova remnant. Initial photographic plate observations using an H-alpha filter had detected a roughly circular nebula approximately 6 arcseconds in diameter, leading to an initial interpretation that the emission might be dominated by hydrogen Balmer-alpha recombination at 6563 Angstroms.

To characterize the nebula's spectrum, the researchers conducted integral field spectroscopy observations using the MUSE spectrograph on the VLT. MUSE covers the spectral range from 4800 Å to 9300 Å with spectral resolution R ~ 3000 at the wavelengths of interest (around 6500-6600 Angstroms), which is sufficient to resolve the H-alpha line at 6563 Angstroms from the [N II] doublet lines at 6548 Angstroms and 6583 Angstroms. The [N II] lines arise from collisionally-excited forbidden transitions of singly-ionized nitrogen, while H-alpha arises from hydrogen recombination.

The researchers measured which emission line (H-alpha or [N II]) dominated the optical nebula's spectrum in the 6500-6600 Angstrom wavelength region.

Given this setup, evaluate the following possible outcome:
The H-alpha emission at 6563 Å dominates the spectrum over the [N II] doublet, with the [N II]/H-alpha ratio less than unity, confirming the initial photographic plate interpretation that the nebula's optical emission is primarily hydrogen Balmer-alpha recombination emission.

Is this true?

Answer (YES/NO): NO